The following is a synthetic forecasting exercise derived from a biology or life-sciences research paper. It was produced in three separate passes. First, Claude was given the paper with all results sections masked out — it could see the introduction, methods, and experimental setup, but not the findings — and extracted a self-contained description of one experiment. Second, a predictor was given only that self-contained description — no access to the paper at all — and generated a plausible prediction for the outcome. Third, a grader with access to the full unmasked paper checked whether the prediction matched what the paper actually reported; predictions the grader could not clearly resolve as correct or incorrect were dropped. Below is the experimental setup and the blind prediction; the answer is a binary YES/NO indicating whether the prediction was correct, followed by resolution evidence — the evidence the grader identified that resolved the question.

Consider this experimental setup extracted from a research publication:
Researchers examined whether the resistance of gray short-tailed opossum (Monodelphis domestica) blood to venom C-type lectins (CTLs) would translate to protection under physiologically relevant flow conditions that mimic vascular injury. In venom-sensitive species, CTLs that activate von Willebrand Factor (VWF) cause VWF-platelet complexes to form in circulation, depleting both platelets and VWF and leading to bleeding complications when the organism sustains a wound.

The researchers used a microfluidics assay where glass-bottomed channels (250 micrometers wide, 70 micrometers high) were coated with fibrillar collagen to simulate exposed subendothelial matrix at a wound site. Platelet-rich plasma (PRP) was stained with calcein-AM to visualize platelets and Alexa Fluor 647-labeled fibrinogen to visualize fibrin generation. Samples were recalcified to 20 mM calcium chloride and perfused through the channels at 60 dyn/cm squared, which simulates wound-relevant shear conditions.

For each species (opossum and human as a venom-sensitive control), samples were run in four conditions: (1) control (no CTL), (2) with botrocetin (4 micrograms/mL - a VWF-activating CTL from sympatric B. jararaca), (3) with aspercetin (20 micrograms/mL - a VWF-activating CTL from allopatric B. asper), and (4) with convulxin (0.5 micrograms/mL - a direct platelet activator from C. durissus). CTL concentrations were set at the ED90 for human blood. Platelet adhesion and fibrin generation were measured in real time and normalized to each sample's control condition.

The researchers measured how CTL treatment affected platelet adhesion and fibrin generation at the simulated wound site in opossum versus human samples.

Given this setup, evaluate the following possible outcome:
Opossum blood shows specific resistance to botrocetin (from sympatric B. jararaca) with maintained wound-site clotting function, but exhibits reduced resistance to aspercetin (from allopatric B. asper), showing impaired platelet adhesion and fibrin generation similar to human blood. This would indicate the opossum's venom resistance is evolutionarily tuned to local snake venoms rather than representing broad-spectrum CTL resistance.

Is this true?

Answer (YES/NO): NO